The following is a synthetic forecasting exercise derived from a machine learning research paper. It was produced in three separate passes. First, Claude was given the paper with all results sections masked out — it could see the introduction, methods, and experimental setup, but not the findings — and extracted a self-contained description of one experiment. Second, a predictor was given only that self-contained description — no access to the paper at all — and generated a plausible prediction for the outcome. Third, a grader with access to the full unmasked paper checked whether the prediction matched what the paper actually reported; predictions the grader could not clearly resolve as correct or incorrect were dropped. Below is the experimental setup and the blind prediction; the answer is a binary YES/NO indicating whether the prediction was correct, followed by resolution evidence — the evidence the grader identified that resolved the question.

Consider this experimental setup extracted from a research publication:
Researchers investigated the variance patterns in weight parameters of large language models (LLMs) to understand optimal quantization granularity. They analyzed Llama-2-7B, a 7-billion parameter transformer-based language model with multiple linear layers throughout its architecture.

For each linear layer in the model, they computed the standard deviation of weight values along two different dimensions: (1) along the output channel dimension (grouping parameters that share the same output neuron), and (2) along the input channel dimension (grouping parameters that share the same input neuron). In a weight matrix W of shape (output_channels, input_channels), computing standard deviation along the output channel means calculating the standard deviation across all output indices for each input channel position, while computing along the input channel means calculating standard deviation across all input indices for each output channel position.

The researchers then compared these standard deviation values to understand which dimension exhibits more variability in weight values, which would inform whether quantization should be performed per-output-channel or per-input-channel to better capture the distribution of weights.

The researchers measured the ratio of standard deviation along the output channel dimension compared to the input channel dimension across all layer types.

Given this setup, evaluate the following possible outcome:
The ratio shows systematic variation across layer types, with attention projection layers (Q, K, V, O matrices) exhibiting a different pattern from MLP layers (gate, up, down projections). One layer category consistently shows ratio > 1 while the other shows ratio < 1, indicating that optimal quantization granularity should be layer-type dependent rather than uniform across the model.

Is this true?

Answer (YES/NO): NO